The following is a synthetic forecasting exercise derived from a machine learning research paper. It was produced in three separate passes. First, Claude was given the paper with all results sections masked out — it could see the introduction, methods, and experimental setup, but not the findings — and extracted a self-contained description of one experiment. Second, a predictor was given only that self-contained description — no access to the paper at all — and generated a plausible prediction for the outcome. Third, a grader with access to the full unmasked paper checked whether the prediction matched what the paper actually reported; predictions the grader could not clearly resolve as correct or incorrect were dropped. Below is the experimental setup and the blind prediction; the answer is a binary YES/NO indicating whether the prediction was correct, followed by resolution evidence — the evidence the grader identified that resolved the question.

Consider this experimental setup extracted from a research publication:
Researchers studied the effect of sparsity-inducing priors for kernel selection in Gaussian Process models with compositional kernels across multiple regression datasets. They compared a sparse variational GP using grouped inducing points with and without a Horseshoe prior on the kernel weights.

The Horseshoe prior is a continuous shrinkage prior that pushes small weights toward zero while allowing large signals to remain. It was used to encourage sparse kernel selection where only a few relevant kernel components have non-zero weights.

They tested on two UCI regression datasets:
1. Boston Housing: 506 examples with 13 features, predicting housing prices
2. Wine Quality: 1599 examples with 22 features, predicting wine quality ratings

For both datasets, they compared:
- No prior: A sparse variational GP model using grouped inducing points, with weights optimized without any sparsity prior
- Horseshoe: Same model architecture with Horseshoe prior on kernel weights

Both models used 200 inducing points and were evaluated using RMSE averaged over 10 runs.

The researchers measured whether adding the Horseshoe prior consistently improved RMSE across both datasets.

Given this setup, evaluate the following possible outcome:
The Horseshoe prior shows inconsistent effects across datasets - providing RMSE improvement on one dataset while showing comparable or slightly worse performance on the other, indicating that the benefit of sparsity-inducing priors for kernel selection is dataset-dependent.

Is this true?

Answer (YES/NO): YES